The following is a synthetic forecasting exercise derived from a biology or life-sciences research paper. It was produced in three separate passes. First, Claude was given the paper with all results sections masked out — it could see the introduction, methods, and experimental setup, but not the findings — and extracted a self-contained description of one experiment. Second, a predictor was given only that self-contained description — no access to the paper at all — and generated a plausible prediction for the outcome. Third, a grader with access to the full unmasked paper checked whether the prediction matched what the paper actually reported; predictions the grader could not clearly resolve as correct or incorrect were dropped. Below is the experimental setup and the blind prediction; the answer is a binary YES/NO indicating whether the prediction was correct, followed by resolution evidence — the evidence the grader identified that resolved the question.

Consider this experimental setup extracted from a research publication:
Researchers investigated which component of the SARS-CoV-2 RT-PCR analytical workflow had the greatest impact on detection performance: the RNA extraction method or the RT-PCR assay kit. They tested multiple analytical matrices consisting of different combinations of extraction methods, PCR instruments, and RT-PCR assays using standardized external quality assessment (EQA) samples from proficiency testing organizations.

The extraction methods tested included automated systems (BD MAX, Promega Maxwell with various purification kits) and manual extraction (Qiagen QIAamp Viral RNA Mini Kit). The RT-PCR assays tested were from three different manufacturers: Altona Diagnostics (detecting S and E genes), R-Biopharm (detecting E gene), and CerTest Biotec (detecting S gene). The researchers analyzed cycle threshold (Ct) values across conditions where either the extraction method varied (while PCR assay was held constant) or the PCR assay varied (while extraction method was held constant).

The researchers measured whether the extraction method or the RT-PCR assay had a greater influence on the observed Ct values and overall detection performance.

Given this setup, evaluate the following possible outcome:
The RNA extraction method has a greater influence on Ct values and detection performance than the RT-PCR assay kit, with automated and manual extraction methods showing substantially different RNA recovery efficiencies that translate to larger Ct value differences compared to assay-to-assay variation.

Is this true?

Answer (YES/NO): NO